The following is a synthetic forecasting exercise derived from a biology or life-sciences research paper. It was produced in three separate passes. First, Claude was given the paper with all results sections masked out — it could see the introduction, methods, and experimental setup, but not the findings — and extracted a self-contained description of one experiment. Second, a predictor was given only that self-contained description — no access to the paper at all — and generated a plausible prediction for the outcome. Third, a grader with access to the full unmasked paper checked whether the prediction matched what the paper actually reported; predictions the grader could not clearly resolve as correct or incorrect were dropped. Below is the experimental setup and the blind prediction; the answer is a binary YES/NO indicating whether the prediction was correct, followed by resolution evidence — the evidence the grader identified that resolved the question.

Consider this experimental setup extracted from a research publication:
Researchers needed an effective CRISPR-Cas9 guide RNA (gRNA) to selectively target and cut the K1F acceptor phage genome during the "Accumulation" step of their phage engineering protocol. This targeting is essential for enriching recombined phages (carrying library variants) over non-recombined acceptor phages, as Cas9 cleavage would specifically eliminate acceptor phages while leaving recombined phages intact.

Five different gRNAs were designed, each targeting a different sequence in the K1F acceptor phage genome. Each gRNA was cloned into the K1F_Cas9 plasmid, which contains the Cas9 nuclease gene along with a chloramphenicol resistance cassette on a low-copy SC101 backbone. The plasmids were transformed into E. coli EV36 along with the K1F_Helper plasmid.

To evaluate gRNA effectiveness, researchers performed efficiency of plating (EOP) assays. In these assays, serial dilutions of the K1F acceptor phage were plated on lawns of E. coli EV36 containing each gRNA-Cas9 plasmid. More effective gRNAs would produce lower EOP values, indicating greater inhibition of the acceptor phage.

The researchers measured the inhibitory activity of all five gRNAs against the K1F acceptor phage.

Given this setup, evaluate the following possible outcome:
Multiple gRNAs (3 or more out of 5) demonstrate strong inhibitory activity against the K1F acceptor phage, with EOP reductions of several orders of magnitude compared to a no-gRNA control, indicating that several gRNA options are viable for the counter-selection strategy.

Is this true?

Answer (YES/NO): NO